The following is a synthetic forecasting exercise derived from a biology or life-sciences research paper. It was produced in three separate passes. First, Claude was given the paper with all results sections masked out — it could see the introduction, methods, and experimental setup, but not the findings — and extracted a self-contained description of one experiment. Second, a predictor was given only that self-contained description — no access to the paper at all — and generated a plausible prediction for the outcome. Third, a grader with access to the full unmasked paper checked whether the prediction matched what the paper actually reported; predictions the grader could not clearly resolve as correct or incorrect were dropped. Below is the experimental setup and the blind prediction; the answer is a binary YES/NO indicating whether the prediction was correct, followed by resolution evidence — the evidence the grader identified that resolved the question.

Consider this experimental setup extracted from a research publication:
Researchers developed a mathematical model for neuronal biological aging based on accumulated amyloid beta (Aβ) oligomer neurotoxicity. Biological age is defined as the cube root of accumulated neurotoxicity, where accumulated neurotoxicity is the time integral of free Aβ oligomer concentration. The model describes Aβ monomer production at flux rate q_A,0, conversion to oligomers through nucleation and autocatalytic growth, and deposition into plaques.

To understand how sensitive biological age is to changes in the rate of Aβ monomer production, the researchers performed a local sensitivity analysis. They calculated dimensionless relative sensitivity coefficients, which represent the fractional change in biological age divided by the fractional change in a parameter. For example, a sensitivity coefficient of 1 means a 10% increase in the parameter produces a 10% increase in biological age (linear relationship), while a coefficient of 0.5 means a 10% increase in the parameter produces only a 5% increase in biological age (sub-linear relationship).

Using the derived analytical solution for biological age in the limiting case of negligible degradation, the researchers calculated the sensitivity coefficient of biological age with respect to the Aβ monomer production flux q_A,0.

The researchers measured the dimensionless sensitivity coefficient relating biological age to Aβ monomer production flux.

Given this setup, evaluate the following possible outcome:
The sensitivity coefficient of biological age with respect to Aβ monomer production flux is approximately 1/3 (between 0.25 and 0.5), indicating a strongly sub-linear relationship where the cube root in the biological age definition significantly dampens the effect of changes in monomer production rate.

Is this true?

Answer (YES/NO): NO